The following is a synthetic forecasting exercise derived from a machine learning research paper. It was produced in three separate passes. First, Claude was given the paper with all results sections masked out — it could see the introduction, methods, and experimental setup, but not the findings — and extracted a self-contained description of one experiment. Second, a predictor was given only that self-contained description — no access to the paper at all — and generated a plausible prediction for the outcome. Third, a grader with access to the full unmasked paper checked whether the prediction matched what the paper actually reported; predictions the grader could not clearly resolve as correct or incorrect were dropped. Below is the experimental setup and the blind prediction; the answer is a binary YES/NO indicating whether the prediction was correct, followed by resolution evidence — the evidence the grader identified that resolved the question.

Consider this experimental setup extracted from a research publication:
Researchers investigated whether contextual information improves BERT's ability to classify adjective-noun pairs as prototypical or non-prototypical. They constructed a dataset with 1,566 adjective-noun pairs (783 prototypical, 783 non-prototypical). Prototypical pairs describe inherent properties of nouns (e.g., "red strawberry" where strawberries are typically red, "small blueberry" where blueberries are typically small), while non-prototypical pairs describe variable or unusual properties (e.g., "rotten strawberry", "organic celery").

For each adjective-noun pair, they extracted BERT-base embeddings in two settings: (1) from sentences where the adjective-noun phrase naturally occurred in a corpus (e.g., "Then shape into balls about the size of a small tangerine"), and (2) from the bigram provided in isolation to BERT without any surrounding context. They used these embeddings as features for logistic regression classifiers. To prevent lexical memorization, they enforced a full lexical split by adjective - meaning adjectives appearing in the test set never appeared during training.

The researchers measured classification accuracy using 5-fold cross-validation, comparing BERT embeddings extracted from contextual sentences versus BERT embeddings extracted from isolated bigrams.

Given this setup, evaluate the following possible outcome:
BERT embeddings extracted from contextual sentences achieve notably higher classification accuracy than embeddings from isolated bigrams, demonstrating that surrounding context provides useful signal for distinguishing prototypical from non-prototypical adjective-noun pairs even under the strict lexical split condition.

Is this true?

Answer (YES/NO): YES